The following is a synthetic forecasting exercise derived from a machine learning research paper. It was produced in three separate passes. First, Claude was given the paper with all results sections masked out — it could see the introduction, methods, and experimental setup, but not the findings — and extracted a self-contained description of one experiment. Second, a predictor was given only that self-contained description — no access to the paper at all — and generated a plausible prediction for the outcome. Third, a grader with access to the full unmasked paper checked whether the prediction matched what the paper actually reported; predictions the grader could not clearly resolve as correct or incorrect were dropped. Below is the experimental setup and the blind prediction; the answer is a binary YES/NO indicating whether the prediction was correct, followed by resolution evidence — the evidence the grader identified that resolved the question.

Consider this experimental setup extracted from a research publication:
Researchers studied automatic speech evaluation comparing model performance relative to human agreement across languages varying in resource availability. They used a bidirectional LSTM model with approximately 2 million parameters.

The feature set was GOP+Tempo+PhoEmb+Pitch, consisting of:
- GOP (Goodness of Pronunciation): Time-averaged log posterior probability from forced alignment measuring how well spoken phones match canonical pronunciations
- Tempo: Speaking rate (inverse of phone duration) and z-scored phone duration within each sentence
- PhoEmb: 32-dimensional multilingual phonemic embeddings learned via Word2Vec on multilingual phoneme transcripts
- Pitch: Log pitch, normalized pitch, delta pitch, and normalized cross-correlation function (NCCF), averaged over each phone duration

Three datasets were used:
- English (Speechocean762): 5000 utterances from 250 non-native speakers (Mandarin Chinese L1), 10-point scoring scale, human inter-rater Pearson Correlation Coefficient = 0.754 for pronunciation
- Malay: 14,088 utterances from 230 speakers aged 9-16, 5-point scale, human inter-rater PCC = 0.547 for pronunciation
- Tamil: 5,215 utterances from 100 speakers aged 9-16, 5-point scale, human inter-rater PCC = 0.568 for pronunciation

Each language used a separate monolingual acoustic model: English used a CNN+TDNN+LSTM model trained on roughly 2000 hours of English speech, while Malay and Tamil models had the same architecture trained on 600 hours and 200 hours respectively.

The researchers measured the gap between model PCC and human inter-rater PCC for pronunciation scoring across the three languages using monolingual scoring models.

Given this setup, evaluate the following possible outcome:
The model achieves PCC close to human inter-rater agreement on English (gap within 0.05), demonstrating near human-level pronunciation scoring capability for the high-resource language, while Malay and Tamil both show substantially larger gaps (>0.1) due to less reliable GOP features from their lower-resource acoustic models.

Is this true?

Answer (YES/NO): NO